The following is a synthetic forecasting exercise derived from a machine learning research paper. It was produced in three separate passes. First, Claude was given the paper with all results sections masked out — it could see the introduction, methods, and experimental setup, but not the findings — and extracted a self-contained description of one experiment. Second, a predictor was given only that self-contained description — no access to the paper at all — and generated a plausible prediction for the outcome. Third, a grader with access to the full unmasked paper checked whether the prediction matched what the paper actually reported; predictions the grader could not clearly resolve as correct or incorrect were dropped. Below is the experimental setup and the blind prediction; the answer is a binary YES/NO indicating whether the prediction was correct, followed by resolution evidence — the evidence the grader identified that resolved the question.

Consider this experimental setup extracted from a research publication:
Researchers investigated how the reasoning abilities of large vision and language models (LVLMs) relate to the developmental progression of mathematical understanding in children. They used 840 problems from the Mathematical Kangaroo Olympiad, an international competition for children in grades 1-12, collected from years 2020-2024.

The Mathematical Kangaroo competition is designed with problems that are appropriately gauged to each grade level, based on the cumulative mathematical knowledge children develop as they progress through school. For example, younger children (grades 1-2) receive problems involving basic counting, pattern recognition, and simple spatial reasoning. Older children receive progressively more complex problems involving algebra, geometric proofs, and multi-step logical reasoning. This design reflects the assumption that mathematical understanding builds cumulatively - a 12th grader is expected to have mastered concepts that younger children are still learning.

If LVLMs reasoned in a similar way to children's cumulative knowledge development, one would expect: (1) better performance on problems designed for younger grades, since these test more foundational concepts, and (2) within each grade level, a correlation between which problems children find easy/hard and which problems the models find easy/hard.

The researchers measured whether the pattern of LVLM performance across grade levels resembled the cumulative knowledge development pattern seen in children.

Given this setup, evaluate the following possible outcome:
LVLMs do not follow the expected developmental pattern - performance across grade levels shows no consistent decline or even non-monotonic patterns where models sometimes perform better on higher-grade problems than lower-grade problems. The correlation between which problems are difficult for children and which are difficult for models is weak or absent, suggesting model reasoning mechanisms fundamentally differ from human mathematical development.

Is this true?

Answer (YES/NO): YES